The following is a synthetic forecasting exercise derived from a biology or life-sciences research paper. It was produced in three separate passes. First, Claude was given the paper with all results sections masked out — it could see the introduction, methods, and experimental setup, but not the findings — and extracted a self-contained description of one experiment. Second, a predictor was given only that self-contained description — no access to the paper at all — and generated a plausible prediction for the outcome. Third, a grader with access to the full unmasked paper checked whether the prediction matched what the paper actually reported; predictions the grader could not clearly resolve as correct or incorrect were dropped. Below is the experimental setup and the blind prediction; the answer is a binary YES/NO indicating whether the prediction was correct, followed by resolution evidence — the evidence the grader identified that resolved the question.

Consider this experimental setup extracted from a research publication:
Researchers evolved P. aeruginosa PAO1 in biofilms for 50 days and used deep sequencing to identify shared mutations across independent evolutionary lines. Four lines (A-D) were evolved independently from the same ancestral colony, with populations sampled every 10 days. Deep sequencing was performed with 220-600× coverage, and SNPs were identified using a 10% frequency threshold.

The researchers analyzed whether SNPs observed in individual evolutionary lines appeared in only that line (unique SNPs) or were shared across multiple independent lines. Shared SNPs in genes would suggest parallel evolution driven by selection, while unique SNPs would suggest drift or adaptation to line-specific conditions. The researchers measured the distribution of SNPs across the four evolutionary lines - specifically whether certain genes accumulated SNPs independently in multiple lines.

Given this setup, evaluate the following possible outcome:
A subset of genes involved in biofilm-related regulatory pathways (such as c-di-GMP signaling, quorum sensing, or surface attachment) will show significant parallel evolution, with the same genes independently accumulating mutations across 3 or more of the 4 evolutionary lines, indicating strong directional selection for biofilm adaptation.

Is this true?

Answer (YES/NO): YES